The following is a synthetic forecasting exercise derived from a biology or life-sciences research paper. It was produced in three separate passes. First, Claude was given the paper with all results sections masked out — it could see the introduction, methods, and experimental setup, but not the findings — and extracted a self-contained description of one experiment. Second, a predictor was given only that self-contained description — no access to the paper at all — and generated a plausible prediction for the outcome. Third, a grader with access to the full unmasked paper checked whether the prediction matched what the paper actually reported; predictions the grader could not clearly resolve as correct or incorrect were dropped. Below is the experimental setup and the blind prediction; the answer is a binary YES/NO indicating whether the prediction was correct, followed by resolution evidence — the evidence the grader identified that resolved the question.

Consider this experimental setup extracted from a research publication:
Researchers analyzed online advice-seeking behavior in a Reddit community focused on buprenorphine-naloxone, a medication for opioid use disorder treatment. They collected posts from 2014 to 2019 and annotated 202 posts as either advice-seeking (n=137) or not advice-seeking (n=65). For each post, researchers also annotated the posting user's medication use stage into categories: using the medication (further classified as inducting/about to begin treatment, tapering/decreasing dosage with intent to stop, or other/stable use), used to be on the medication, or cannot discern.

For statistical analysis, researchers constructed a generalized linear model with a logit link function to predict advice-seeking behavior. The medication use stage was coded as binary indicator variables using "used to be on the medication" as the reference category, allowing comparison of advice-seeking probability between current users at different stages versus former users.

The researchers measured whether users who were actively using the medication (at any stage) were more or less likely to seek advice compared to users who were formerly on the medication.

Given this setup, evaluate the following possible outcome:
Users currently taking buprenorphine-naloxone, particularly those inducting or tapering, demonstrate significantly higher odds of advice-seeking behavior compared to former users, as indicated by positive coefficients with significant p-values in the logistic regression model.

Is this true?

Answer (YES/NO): YES